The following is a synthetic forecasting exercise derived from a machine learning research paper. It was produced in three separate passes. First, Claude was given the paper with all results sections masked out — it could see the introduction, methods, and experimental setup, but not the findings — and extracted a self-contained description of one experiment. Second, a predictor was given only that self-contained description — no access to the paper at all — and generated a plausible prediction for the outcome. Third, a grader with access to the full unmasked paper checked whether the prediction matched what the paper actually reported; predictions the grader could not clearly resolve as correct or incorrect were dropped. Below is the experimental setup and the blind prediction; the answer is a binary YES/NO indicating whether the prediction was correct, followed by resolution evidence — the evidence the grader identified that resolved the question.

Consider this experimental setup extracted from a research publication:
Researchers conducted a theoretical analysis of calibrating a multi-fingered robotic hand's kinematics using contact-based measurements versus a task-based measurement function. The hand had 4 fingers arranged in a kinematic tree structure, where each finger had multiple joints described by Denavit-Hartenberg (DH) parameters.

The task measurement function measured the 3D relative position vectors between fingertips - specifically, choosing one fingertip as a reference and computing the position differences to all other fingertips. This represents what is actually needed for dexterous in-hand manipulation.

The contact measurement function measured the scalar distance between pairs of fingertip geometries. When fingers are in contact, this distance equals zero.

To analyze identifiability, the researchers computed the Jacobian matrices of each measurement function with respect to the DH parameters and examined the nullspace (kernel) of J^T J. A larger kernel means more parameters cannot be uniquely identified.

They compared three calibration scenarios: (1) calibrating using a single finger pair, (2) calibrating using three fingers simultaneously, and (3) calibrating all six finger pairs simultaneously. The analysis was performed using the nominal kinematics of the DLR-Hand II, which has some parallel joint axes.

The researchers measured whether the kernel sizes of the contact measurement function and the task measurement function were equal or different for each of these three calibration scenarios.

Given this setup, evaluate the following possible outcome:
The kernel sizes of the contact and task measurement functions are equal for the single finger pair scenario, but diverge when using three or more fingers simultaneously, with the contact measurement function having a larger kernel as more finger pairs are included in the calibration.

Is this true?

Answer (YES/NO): NO